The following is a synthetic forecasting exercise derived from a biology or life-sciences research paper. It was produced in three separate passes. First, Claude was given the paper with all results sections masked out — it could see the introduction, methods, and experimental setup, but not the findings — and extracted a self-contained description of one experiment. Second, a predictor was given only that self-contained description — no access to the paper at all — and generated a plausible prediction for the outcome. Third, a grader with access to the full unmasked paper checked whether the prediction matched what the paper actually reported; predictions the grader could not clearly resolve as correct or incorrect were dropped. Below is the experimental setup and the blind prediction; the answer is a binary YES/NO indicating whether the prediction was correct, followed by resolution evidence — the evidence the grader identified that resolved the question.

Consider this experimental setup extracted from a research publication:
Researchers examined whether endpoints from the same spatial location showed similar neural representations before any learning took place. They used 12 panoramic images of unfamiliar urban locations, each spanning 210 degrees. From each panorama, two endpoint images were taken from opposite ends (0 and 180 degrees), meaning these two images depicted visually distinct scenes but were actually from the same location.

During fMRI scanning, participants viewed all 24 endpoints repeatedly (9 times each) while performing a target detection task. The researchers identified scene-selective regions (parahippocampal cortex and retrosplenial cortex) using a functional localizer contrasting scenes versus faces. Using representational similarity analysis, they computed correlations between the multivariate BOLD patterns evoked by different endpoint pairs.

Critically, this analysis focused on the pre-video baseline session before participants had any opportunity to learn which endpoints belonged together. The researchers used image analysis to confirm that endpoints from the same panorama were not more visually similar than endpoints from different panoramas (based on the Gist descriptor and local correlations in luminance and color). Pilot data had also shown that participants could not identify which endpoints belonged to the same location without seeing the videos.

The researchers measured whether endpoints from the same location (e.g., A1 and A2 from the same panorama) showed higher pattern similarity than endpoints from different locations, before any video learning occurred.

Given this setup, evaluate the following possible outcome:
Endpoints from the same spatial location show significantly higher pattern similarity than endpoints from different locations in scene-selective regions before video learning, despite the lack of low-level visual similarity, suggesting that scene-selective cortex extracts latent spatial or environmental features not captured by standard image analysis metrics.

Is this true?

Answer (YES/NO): NO